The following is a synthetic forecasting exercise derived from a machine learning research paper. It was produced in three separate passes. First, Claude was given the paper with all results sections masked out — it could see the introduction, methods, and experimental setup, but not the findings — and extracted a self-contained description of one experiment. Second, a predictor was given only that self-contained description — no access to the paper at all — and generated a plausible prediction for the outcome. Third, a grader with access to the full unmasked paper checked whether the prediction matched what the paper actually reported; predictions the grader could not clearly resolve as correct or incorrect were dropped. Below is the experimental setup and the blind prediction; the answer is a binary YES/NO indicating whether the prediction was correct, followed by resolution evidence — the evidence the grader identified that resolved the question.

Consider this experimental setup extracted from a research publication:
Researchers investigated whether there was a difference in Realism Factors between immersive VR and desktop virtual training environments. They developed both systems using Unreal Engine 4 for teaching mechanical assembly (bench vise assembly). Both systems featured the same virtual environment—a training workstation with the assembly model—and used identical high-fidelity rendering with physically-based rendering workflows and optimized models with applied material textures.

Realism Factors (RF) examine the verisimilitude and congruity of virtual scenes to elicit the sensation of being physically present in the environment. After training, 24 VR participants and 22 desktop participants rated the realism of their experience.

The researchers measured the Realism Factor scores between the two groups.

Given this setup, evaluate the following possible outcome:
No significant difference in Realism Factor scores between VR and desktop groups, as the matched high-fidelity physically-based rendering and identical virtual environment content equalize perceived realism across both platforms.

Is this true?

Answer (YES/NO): NO